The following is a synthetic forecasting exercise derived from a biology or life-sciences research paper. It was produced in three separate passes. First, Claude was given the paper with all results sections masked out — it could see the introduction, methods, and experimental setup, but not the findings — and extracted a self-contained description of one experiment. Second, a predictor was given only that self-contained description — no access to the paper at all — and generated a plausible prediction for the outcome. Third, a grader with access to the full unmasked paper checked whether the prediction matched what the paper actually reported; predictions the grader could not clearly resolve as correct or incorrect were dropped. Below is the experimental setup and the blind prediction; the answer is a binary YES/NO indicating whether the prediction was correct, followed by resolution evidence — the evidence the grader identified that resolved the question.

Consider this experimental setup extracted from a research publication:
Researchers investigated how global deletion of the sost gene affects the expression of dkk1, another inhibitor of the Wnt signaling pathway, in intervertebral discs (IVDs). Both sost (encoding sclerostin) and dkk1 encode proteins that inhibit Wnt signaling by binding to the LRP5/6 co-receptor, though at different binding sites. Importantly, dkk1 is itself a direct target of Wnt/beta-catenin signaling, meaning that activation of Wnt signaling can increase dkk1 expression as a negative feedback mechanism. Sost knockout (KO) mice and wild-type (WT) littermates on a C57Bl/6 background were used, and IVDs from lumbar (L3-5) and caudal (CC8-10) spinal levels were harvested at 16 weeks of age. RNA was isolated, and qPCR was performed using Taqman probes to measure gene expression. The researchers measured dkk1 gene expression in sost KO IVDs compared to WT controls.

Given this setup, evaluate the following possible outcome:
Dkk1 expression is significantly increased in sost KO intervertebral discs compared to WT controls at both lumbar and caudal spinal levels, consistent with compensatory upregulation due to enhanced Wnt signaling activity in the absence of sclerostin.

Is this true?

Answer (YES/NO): NO